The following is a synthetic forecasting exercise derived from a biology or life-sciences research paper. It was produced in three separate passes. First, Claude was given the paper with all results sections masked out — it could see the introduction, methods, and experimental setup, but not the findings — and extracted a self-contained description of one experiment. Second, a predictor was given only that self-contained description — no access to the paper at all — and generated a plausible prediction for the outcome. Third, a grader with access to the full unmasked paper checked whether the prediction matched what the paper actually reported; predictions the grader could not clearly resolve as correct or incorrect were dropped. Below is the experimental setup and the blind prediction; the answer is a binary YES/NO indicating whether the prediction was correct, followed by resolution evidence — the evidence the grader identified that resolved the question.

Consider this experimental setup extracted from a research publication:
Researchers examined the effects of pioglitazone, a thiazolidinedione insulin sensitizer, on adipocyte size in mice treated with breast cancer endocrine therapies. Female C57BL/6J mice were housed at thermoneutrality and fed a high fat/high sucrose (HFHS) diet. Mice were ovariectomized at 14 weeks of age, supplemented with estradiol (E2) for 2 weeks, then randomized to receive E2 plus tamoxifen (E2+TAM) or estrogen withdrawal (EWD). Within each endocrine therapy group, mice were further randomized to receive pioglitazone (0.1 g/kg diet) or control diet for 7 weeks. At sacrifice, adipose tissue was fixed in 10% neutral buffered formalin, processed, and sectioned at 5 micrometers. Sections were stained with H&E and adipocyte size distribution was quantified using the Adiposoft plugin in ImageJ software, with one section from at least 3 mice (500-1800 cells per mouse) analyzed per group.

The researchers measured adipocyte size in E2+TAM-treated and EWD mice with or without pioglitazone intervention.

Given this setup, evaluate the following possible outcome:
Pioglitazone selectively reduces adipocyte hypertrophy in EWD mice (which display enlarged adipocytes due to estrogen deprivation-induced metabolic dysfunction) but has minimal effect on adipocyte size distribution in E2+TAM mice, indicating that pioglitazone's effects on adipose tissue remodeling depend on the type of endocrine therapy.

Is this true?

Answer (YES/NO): NO